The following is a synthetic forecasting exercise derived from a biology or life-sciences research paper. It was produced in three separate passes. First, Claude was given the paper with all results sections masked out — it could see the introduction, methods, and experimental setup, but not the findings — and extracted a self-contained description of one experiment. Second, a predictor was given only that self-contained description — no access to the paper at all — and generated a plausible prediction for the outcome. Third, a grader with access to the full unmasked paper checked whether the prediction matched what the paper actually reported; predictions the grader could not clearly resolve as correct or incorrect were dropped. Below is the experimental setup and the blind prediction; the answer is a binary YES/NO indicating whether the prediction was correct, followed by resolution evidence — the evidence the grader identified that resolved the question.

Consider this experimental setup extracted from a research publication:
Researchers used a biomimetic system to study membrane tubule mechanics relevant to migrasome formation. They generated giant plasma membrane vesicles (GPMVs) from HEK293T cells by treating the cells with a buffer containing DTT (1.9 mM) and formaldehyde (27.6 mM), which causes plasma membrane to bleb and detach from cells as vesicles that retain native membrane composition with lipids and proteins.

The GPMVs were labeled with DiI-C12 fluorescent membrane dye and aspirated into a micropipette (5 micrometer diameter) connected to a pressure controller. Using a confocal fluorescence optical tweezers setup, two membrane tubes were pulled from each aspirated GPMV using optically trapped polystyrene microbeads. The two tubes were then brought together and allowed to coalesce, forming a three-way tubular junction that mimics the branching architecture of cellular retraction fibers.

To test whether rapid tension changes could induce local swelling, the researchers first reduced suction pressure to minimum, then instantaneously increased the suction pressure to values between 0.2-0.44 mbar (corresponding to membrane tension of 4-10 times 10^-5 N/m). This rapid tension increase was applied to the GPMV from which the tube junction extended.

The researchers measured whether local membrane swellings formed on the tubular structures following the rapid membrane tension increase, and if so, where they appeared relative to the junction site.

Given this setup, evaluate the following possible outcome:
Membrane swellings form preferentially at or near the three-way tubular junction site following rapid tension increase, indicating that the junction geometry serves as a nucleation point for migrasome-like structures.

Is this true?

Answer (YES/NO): YES